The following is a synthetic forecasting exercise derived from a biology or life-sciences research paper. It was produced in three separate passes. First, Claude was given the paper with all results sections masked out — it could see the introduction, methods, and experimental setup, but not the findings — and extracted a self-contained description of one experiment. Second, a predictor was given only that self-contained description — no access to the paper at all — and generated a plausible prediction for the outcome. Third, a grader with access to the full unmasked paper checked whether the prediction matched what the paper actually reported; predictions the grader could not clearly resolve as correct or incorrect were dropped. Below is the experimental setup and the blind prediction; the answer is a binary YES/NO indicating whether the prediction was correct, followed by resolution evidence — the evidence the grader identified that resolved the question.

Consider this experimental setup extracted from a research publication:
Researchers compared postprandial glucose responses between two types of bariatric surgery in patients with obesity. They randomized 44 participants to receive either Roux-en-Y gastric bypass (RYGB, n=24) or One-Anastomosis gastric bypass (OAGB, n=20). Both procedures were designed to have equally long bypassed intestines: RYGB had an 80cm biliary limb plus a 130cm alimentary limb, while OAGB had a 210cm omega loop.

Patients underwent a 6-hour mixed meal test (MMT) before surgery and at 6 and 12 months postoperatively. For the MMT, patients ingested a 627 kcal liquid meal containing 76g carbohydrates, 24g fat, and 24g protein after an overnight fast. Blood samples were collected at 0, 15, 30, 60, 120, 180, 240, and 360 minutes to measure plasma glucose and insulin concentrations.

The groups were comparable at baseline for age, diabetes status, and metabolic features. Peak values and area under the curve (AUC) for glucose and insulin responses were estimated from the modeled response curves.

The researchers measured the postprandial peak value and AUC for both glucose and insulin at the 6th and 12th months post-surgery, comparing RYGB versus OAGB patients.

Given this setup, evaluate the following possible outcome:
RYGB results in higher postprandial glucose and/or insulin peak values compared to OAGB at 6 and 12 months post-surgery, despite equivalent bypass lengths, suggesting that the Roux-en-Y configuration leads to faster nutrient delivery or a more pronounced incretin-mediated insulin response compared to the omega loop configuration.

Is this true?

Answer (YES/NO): YES